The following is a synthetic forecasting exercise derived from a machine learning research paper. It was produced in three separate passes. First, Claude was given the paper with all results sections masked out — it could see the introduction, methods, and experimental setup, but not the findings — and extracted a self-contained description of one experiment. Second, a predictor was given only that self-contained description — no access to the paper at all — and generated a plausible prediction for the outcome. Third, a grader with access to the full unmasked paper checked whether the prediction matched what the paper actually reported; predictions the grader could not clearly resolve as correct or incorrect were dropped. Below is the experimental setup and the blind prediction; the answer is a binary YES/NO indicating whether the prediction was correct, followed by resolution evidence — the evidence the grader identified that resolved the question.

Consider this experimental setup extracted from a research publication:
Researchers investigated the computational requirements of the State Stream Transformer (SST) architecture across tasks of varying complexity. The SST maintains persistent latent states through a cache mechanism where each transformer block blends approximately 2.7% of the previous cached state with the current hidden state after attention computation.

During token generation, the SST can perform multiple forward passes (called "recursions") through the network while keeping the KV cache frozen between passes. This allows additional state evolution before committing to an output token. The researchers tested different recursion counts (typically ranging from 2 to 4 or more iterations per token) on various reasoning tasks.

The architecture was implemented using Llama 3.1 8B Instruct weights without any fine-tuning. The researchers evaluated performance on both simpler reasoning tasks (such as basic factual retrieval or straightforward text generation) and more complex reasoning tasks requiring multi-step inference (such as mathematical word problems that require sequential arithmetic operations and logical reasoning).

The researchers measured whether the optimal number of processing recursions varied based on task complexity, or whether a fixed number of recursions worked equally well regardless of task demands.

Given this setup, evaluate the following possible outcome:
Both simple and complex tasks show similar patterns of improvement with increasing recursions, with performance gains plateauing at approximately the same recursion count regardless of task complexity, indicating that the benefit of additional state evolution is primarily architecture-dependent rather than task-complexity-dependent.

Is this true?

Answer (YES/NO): NO